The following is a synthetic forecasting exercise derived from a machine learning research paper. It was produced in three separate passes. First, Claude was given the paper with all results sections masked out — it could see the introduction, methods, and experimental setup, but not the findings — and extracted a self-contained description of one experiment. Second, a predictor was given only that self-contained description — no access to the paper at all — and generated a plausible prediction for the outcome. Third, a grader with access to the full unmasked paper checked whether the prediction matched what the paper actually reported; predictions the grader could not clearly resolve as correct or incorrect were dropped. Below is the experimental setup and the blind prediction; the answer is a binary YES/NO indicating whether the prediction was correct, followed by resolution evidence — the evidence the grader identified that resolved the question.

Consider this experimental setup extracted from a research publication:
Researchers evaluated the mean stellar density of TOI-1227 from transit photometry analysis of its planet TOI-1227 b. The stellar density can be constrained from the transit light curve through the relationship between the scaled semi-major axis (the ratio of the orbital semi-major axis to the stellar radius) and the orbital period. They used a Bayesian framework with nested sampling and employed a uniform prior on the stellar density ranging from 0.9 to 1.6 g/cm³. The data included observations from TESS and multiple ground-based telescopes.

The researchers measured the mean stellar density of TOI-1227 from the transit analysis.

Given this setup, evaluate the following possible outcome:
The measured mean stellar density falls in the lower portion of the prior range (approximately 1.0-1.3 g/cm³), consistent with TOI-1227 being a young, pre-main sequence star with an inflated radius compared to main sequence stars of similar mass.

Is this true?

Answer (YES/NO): YES